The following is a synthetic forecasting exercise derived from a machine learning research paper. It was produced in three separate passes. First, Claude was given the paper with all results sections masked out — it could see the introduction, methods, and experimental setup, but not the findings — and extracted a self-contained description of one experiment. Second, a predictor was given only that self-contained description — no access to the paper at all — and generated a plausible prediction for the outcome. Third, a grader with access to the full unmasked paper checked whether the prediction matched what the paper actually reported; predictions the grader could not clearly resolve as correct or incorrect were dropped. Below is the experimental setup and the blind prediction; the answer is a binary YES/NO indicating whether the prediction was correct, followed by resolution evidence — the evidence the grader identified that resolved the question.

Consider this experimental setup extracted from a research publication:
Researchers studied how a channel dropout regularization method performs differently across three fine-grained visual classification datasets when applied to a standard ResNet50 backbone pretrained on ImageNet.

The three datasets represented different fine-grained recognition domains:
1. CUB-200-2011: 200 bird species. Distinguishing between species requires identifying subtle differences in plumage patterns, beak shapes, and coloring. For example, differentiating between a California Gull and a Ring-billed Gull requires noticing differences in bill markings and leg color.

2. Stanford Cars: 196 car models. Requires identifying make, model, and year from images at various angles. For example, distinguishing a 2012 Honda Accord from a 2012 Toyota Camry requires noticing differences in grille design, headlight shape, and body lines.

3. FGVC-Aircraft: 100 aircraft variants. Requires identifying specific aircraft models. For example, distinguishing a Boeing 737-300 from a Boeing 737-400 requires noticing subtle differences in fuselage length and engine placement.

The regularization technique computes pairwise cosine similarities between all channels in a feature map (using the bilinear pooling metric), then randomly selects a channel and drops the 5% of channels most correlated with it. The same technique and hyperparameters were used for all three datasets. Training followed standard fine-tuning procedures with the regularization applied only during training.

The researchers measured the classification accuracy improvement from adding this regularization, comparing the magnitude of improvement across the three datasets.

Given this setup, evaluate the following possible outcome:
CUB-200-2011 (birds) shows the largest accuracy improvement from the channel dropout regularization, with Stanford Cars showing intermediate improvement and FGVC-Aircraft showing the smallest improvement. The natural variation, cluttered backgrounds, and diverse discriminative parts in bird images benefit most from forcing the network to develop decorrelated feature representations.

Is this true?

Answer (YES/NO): NO